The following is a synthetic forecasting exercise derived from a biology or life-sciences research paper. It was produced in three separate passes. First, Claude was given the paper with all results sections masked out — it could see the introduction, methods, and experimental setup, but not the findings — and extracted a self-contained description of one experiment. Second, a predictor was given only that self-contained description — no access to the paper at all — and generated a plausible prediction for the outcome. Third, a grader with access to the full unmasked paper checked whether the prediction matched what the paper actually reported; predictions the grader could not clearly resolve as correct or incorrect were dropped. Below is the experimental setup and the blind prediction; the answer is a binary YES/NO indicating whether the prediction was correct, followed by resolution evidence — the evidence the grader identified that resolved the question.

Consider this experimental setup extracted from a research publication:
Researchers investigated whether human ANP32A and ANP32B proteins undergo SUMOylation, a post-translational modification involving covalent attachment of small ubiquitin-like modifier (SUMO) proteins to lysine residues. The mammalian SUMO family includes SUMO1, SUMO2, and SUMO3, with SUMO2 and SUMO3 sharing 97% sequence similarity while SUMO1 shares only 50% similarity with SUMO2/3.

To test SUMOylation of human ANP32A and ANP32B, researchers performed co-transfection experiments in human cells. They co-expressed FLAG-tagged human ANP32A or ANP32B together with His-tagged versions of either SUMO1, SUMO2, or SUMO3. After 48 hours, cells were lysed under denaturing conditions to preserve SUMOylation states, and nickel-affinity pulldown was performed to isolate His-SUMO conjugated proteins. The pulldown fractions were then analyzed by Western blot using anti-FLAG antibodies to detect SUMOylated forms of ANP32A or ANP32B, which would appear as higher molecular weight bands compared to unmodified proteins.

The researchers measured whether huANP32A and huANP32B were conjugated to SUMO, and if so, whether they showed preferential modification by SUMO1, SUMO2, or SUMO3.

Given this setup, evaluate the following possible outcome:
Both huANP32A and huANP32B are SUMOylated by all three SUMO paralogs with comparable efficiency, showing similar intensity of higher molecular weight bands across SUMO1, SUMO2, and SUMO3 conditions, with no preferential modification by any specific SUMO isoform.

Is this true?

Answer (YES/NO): YES